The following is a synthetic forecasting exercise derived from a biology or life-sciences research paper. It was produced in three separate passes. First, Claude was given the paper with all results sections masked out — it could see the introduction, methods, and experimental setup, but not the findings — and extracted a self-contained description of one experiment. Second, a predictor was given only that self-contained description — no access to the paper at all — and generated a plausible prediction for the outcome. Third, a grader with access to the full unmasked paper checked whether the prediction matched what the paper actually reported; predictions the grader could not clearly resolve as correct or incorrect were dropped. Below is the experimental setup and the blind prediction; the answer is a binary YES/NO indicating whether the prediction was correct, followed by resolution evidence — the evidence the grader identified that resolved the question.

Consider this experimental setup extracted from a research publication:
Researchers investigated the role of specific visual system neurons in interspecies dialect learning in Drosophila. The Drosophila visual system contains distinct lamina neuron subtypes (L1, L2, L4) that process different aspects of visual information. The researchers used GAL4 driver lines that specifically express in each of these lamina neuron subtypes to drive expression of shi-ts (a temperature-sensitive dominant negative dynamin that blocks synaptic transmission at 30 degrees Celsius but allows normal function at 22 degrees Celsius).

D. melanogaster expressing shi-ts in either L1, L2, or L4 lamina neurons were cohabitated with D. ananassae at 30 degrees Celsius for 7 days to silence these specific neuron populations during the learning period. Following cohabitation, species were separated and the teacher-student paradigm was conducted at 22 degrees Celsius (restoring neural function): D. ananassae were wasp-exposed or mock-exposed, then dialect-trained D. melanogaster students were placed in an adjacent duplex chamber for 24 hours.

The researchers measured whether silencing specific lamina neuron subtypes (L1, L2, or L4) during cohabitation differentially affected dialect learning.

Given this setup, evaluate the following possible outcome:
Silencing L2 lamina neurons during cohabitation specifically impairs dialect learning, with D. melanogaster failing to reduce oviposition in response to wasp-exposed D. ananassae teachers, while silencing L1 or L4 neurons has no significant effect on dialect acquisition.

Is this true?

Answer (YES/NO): NO